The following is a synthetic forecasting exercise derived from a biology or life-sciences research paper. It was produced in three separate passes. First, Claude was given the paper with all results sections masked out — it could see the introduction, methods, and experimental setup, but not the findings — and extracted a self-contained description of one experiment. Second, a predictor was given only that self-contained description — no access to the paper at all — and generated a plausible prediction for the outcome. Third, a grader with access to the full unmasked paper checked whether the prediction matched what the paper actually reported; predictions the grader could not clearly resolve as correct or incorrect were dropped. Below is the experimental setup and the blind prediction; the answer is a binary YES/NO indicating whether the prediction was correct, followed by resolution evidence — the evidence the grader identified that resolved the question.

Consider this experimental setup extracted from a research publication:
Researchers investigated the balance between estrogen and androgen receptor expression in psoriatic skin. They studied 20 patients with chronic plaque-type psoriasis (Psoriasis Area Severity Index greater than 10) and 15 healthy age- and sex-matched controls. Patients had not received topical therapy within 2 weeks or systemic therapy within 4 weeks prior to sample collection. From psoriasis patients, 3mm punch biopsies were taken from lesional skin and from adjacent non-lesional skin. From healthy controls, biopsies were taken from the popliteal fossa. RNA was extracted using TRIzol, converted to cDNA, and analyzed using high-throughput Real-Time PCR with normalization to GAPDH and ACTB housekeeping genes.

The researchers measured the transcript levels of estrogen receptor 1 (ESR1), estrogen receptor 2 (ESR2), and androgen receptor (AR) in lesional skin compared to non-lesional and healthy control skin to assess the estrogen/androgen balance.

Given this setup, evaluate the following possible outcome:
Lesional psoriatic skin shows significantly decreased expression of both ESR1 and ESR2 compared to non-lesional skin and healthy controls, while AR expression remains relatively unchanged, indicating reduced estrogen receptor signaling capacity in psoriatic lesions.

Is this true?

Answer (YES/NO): NO